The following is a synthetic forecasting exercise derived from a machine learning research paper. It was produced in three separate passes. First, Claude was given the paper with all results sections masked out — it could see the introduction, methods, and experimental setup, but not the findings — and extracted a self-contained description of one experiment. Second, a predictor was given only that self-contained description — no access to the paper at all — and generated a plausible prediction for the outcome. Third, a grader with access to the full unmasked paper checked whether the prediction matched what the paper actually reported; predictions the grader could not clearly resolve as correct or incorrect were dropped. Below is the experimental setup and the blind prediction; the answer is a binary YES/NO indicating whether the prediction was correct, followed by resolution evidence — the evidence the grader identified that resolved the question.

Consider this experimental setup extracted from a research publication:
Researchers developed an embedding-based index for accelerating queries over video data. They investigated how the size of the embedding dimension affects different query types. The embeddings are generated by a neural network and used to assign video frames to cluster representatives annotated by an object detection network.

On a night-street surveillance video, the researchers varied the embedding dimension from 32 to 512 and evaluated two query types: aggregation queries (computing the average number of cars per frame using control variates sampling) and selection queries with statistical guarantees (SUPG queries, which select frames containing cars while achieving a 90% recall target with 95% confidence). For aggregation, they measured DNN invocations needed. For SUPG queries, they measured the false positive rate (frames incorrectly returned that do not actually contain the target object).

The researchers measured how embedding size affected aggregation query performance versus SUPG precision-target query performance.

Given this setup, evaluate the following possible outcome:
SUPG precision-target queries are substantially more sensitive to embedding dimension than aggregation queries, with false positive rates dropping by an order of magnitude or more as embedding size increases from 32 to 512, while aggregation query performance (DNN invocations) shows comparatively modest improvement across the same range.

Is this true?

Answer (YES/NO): NO